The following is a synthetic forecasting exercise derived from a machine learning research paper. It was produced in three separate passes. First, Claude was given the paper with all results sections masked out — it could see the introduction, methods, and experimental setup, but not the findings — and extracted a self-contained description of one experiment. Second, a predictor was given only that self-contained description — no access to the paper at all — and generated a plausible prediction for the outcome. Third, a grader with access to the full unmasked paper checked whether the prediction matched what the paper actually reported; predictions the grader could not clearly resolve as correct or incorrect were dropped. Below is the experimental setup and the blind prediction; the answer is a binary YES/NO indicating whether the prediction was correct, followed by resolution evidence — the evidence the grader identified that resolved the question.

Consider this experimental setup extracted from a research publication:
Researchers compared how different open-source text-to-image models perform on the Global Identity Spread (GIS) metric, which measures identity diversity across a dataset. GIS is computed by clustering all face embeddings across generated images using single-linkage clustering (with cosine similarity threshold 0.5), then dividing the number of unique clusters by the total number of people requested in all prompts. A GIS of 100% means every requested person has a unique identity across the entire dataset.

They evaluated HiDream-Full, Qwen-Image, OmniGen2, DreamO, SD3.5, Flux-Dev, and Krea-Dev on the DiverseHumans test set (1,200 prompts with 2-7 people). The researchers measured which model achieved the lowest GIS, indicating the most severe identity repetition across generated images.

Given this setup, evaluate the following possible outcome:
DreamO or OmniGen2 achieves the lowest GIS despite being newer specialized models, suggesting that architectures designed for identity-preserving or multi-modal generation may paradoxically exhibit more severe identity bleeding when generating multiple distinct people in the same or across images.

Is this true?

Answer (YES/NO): NO